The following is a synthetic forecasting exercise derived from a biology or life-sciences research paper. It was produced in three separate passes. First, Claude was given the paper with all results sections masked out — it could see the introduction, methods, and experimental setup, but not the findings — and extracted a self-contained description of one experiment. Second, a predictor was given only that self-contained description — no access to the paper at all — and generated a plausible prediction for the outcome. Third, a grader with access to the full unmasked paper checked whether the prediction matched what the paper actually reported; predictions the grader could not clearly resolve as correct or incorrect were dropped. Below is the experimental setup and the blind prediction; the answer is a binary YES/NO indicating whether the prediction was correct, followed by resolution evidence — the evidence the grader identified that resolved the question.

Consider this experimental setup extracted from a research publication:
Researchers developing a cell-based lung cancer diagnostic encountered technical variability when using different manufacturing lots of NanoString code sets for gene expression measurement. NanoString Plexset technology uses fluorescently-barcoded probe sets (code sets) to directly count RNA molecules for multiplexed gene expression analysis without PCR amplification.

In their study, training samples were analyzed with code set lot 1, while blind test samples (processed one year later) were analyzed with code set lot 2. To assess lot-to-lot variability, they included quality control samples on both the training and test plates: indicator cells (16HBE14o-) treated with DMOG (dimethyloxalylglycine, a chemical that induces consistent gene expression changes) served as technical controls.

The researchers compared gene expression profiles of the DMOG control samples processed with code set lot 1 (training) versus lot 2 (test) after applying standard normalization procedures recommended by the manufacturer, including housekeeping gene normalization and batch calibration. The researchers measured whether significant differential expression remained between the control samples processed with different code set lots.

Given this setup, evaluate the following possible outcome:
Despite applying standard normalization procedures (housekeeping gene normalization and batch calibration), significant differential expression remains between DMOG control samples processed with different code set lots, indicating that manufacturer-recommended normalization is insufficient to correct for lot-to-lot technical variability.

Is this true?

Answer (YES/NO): YES